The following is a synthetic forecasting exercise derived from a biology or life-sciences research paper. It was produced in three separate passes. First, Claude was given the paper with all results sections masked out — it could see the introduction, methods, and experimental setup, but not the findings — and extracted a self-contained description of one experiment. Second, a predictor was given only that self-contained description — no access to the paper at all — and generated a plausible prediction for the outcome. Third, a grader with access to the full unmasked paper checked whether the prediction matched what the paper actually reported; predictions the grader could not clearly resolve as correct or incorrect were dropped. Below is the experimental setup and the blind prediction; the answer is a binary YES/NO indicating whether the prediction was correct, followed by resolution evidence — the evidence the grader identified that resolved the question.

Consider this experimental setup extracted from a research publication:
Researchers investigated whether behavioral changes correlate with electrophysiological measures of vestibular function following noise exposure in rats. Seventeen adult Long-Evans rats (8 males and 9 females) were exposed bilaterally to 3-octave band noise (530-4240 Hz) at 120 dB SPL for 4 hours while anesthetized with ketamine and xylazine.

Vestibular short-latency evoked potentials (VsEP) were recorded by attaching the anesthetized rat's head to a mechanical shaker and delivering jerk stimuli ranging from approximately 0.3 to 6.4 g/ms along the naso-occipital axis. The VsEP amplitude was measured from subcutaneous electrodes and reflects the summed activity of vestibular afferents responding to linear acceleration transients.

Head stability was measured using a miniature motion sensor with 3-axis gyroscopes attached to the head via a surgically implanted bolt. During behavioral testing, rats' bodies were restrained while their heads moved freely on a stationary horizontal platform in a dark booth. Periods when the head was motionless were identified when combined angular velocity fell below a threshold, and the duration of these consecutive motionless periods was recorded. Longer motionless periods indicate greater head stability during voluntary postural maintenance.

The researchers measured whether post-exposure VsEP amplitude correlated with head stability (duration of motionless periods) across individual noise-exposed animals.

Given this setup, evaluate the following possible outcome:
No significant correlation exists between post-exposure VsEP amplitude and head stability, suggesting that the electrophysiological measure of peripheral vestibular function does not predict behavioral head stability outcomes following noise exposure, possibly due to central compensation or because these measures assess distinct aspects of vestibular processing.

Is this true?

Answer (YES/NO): NO